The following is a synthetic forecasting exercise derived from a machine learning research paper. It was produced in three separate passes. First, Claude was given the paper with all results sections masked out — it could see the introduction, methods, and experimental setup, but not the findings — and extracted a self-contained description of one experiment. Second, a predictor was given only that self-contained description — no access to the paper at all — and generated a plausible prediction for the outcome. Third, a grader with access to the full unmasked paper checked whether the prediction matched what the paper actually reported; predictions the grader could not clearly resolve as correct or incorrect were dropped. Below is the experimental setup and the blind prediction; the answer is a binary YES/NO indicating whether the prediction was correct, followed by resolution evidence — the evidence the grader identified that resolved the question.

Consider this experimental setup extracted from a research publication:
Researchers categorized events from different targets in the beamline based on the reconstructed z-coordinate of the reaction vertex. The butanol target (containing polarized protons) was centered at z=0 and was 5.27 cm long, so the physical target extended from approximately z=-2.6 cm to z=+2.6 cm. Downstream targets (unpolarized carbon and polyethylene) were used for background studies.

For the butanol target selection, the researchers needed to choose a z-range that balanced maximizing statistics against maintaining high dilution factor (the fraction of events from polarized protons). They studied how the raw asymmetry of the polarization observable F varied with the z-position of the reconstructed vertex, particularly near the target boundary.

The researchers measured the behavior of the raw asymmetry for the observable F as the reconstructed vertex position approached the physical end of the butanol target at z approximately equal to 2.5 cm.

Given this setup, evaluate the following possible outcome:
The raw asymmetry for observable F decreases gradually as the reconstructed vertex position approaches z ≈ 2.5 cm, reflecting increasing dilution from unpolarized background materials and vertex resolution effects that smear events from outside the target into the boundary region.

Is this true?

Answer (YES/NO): NO